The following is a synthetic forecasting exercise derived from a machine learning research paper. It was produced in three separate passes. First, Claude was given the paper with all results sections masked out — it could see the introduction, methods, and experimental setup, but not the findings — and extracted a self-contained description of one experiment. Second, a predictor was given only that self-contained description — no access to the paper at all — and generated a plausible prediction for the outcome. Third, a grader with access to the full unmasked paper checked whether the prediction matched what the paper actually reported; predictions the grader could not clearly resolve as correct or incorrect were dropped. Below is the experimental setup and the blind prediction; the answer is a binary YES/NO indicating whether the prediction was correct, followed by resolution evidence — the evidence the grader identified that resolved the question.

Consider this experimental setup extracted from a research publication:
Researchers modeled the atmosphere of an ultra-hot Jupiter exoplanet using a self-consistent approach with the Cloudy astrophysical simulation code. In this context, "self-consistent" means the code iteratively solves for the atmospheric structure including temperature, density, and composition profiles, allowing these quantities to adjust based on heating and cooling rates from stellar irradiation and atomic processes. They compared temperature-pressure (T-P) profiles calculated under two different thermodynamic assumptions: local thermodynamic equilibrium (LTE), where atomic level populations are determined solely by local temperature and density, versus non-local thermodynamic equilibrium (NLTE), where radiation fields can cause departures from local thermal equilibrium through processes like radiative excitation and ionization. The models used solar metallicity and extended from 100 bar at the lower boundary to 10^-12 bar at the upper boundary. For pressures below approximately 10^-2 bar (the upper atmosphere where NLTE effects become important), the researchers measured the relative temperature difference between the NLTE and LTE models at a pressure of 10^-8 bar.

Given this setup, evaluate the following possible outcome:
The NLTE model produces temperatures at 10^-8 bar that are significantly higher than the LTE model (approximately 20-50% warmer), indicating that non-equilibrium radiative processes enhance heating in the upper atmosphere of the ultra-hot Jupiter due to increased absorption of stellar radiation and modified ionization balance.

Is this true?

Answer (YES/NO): YES